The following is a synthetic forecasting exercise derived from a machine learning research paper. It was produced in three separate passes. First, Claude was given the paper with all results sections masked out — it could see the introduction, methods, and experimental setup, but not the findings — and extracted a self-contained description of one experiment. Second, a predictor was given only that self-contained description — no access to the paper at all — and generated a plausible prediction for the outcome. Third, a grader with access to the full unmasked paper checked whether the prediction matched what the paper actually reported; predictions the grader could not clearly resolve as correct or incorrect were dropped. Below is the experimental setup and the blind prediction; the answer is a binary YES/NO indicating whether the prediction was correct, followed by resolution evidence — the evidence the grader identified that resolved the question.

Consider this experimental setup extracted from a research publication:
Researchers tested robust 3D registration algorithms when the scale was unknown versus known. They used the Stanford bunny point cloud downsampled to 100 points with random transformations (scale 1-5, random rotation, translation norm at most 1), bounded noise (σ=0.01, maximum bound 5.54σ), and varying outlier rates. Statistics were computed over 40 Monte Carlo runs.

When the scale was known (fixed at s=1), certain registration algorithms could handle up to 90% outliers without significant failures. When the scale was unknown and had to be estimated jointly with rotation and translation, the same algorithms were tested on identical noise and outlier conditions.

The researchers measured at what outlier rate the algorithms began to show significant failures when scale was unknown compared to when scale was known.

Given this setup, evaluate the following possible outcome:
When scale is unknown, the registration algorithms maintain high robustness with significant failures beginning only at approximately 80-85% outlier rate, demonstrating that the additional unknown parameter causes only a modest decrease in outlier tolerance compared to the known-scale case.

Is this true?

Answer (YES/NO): NO